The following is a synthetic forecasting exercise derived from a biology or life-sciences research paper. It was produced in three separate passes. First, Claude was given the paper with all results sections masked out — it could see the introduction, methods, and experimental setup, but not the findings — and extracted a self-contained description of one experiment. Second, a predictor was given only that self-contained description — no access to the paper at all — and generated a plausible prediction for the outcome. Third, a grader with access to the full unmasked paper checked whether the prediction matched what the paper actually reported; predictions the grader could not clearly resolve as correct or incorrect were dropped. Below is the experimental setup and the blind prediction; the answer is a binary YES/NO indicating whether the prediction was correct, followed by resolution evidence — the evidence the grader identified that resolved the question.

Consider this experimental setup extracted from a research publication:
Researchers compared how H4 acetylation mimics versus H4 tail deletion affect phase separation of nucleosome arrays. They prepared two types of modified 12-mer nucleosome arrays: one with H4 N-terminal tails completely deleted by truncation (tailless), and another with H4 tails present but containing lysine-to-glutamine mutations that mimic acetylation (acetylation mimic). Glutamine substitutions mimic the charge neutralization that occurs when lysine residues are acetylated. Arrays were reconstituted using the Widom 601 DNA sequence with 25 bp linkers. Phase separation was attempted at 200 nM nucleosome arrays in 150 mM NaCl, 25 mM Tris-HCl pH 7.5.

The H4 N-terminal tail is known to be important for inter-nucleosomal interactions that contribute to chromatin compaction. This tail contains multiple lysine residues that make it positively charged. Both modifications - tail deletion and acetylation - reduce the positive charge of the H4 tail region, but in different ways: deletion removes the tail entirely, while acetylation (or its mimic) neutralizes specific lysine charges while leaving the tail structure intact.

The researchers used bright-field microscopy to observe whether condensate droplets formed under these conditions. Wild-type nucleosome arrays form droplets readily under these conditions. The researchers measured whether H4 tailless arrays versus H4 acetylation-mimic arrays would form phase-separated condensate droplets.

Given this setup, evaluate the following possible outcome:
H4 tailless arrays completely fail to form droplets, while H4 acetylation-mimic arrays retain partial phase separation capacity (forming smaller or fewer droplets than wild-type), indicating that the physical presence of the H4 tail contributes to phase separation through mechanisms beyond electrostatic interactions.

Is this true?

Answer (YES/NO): NO